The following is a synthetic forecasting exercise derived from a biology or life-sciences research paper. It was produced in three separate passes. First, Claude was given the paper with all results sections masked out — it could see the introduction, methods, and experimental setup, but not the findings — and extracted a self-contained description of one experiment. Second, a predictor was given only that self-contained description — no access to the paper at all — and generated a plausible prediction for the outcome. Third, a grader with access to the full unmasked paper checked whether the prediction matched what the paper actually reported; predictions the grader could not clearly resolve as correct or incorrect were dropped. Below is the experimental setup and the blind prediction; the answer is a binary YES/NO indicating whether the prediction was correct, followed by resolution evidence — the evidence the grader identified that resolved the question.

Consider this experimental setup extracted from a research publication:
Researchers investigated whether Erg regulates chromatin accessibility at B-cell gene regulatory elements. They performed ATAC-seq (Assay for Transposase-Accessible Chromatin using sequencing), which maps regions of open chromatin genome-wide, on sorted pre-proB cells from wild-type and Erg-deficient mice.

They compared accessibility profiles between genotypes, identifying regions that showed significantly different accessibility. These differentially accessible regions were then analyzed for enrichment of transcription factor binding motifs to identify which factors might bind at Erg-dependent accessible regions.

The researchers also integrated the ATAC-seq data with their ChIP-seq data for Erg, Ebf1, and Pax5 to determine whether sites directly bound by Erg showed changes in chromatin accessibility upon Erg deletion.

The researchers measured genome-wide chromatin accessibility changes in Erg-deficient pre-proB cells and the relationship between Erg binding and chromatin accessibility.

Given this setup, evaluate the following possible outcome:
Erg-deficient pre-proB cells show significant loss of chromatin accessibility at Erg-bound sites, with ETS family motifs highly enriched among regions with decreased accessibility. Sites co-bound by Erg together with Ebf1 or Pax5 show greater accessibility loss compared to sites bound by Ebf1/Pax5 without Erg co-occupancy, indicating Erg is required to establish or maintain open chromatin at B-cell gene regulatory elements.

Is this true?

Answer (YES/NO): NO